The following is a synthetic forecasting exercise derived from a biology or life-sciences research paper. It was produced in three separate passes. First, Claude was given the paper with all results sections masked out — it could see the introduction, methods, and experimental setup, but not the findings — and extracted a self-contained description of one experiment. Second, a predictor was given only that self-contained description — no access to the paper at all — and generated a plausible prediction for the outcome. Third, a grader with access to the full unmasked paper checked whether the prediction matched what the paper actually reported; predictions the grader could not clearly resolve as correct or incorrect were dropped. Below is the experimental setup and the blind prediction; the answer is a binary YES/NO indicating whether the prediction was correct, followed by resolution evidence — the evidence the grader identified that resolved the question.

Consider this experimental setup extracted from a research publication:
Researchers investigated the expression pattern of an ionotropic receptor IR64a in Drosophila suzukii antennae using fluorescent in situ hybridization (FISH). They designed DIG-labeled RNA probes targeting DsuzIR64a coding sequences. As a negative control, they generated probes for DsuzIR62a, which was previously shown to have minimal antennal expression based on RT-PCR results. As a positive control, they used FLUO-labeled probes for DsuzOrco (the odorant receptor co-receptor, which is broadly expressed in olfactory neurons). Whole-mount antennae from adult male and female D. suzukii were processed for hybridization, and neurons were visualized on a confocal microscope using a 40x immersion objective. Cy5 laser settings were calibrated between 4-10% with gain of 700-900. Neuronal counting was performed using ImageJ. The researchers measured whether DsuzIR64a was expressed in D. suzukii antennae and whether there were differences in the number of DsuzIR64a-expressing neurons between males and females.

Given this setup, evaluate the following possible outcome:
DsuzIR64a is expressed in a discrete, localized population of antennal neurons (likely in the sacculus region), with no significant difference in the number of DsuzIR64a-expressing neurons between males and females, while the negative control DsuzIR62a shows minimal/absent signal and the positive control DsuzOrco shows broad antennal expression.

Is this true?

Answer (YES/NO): YES